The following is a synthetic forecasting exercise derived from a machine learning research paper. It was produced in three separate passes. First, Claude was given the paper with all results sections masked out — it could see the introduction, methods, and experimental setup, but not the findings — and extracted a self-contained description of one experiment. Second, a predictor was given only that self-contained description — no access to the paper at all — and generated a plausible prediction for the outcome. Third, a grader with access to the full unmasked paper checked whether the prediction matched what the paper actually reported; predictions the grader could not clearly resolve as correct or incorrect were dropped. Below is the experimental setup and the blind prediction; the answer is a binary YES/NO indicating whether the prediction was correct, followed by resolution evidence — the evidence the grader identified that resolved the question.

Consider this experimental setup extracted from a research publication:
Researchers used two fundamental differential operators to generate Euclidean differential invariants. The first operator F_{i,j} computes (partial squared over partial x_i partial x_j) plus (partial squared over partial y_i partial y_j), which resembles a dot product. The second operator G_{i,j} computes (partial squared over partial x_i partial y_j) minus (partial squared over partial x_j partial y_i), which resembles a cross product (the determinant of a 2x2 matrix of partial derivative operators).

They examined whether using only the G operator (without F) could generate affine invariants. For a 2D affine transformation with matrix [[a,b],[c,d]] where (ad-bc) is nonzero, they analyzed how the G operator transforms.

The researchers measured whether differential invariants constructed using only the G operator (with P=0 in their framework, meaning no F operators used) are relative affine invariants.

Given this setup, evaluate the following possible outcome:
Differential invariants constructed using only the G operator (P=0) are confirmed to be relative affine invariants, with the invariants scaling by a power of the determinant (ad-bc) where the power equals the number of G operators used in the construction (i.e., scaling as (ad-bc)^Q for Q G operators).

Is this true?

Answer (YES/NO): YES